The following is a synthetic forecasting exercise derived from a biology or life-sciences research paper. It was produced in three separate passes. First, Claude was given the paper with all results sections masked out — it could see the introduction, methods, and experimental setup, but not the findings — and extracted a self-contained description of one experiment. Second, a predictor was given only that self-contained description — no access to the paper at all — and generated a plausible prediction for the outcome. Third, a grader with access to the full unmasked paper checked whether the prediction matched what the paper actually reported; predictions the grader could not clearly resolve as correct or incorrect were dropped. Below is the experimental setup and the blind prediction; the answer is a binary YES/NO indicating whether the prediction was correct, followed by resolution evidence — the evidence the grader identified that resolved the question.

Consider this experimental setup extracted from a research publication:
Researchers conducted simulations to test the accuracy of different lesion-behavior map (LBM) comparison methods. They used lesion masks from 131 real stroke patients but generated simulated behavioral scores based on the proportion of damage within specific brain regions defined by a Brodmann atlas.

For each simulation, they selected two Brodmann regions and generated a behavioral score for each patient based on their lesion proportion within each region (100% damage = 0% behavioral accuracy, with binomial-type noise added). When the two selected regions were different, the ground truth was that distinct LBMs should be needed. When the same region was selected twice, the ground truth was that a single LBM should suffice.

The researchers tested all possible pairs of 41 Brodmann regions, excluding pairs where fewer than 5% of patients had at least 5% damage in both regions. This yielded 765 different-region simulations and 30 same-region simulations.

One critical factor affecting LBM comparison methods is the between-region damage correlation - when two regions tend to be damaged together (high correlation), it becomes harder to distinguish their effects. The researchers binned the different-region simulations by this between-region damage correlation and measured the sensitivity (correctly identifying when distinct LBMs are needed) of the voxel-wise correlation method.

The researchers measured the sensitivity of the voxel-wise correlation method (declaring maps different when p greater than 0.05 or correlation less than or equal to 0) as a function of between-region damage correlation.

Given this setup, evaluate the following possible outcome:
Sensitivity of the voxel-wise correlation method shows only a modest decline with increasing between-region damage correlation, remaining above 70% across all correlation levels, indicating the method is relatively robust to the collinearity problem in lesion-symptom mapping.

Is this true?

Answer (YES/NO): NO